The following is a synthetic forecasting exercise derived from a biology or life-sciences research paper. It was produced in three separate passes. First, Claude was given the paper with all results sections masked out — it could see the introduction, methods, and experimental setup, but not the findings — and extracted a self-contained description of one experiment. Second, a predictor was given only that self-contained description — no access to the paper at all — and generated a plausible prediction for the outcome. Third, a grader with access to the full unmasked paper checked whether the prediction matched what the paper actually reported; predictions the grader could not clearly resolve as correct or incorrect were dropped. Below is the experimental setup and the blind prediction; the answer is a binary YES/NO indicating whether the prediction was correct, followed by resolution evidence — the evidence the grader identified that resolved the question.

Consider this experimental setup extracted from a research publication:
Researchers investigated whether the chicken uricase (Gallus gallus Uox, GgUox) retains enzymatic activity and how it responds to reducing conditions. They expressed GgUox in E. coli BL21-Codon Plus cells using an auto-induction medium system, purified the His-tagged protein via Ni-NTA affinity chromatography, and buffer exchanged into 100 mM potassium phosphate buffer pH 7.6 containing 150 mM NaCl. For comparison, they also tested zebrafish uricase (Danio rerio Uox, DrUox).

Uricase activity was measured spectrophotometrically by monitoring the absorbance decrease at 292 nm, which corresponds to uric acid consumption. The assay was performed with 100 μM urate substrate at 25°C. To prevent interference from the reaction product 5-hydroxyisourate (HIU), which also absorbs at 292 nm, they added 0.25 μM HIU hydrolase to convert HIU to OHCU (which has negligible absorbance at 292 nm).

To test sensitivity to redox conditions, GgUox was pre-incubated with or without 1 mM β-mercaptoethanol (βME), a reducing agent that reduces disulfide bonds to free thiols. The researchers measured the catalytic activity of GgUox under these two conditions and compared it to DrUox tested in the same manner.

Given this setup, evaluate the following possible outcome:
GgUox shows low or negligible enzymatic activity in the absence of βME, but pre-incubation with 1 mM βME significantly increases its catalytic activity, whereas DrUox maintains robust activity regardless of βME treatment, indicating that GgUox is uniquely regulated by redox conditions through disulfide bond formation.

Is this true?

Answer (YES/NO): NO